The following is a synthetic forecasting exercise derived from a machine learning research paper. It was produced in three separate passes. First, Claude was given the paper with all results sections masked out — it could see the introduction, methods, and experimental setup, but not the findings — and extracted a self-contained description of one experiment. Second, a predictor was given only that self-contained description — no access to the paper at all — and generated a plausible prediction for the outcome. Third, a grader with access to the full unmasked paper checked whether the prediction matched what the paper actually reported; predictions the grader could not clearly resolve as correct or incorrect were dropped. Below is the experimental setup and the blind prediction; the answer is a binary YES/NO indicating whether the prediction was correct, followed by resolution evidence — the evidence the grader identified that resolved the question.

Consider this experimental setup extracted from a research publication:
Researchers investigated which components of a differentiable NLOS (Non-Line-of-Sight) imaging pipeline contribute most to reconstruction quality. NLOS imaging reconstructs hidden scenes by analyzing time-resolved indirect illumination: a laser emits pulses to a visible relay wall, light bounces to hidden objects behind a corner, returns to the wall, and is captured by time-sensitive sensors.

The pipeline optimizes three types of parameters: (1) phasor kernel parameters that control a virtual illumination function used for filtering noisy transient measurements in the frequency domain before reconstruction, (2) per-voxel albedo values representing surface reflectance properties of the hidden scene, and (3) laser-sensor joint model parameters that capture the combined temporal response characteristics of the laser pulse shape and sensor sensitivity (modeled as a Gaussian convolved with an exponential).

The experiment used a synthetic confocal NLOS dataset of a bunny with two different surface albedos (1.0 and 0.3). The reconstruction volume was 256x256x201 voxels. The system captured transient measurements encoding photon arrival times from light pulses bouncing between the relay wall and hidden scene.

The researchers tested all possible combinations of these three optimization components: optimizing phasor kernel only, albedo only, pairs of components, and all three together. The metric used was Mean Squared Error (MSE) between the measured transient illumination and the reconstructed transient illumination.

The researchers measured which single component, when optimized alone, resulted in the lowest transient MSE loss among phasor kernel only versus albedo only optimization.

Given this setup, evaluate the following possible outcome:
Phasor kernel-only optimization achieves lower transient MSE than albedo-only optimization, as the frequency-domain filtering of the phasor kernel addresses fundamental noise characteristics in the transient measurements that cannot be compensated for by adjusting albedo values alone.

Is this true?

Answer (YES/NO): NO